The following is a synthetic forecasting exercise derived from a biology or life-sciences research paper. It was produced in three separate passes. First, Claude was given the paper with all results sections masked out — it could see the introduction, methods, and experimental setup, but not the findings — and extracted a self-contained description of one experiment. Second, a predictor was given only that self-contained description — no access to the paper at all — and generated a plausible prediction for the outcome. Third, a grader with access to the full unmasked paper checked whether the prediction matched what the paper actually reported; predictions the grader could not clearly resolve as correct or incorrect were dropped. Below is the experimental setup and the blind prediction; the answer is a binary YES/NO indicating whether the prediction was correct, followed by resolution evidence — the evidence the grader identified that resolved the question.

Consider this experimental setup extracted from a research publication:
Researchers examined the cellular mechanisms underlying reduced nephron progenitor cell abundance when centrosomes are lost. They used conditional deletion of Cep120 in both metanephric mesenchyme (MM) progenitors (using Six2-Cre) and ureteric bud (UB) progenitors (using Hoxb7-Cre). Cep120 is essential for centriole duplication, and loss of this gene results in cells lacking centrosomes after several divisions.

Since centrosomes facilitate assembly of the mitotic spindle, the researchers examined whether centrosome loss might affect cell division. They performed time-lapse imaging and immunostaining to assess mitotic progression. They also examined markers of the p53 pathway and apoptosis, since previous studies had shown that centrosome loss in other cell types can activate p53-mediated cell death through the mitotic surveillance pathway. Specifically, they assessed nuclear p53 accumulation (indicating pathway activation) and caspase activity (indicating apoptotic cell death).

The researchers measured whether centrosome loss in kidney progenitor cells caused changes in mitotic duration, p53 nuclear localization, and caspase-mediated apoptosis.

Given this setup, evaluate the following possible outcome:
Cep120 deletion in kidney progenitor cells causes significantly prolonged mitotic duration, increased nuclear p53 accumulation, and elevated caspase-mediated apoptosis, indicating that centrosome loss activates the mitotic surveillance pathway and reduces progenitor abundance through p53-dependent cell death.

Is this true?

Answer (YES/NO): YES